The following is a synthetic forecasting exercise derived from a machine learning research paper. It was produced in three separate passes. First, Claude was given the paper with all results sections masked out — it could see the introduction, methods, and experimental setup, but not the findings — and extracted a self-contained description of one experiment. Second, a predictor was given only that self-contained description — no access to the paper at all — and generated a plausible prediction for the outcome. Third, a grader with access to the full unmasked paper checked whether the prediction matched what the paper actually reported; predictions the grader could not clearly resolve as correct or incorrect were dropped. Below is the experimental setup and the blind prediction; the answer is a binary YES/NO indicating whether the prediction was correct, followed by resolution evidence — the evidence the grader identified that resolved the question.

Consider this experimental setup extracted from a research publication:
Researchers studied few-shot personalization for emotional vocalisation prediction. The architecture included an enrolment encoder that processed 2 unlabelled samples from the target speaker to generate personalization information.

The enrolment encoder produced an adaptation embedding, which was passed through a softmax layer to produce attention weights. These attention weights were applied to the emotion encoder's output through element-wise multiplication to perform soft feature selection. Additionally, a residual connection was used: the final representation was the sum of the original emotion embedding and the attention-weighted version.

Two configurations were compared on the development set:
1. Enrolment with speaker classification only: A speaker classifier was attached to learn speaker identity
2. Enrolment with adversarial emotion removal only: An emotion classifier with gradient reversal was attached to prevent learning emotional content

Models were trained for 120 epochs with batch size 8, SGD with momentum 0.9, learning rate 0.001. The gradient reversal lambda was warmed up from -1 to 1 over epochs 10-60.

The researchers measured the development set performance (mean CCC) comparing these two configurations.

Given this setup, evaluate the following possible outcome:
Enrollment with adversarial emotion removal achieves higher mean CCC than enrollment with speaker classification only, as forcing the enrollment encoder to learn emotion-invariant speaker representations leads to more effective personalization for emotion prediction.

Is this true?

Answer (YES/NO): YES